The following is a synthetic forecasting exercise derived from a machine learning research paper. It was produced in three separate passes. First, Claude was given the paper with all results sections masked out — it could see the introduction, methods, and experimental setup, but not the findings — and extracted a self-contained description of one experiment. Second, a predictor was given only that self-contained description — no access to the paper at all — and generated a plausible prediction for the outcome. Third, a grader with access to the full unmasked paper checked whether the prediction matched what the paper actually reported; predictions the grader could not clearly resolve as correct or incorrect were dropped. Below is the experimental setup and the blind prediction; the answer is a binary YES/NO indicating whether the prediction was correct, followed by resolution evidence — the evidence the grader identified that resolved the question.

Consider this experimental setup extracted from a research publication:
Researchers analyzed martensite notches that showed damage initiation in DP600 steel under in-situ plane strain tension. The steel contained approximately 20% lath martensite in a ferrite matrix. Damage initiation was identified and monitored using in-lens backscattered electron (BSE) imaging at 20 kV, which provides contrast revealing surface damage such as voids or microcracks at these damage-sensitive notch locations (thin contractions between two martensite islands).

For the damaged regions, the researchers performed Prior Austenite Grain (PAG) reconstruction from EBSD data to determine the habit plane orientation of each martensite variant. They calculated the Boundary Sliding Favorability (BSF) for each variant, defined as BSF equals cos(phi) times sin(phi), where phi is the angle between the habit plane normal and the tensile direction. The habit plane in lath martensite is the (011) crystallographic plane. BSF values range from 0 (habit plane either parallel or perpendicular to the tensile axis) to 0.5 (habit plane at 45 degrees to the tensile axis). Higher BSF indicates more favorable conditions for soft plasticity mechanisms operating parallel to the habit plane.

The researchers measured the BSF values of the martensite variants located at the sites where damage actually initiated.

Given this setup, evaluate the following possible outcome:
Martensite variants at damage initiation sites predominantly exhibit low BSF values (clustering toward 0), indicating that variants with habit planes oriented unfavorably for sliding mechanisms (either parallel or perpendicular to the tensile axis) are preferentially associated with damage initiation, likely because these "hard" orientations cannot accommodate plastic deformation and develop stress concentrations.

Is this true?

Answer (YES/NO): YES